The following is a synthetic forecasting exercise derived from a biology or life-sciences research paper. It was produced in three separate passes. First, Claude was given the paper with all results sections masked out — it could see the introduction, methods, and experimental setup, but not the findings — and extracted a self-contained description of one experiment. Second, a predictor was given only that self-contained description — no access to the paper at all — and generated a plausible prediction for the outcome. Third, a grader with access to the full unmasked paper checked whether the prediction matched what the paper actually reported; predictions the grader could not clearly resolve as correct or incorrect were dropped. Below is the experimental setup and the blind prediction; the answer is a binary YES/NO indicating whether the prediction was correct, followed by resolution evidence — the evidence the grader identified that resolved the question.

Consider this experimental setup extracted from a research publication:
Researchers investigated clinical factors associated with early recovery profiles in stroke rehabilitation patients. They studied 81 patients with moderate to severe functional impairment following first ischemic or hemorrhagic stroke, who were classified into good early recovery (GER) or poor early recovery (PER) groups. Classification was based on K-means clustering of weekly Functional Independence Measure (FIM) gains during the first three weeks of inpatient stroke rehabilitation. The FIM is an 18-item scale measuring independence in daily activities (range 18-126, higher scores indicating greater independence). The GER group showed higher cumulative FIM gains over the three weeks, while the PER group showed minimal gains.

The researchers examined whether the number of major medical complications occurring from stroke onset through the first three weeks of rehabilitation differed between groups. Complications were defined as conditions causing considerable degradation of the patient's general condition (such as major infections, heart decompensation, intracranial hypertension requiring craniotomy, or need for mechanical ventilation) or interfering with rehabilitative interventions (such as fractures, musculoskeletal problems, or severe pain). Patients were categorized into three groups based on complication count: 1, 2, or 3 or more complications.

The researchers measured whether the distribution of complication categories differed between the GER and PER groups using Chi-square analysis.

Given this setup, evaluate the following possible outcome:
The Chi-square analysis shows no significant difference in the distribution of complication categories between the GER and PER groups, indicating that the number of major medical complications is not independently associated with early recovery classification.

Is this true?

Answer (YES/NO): YES